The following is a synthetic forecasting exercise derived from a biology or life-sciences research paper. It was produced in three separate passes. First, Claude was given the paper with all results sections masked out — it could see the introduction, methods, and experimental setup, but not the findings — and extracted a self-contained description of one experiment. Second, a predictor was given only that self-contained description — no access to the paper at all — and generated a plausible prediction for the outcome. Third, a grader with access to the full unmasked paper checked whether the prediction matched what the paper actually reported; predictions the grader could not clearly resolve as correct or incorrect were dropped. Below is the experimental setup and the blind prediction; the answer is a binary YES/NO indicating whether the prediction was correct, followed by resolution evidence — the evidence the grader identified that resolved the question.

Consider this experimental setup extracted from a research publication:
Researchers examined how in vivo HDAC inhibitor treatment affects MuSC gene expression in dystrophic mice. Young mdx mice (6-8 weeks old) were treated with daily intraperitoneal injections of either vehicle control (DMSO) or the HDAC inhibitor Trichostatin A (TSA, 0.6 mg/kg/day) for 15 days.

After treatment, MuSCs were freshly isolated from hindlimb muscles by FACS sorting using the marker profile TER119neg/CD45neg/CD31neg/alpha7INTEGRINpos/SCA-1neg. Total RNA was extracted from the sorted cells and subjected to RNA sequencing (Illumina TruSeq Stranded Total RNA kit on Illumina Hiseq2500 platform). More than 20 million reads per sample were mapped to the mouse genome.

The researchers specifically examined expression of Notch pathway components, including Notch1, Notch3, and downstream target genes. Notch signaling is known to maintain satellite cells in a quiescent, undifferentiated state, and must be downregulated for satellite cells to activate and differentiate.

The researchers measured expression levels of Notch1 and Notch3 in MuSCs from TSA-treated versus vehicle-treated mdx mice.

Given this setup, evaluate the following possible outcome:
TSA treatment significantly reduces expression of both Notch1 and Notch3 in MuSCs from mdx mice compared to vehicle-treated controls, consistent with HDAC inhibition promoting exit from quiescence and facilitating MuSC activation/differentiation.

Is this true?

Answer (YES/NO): YES